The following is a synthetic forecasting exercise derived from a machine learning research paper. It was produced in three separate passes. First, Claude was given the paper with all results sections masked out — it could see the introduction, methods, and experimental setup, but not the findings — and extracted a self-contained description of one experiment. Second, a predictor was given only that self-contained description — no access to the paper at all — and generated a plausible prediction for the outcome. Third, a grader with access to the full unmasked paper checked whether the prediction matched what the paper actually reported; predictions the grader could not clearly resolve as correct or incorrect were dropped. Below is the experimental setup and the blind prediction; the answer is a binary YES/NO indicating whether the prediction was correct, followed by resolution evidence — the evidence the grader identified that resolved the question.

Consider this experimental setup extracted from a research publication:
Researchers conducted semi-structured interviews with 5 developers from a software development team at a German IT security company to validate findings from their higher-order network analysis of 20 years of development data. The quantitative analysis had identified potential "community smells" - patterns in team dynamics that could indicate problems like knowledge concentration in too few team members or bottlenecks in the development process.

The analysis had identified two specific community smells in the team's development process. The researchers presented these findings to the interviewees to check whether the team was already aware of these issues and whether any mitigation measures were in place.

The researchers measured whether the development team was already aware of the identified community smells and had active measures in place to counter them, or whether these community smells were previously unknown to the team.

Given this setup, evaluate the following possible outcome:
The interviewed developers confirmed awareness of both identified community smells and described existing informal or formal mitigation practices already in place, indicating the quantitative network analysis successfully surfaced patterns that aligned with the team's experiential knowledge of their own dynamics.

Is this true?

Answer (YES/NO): NO